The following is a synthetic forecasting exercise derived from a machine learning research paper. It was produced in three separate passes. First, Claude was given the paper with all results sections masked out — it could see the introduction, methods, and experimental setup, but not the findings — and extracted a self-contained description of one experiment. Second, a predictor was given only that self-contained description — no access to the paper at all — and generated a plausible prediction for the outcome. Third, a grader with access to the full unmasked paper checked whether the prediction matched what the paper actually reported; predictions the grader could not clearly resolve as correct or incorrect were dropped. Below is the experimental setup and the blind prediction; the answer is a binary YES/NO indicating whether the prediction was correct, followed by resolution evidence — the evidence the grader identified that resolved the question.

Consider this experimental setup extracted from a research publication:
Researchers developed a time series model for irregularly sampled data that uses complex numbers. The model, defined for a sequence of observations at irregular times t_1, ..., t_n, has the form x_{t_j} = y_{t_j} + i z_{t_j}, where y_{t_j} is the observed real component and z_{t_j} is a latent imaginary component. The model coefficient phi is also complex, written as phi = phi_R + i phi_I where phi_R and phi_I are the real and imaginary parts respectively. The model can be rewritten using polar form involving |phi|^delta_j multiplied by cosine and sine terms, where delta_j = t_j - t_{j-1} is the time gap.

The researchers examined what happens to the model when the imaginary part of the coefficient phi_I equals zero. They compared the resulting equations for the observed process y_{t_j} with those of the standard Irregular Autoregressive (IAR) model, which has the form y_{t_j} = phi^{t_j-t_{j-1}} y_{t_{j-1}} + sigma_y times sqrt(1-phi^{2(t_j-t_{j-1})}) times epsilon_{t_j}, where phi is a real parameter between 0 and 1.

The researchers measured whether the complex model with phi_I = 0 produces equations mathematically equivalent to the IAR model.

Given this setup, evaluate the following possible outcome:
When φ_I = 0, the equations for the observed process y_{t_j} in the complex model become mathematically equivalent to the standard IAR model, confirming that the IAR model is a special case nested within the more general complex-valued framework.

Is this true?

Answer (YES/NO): YES